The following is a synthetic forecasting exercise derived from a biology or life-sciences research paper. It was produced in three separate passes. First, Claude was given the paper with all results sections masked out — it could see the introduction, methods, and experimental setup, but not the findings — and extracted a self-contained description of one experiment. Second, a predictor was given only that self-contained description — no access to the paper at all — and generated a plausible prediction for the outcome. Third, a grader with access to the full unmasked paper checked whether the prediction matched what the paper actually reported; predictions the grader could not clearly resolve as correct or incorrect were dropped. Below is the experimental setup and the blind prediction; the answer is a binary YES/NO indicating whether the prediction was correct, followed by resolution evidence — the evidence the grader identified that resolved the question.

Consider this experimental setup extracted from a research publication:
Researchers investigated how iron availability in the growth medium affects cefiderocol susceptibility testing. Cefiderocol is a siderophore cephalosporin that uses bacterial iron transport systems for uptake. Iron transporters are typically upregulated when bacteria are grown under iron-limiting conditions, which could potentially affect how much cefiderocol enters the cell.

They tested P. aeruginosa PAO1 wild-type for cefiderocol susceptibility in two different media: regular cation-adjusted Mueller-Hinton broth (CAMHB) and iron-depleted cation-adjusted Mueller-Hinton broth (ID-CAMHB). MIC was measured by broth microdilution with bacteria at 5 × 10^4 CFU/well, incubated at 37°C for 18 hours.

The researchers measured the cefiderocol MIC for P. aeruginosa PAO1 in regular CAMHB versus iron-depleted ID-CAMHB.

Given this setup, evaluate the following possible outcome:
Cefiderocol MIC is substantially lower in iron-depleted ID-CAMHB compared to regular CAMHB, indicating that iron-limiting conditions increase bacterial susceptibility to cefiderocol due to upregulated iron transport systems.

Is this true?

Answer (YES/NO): YES